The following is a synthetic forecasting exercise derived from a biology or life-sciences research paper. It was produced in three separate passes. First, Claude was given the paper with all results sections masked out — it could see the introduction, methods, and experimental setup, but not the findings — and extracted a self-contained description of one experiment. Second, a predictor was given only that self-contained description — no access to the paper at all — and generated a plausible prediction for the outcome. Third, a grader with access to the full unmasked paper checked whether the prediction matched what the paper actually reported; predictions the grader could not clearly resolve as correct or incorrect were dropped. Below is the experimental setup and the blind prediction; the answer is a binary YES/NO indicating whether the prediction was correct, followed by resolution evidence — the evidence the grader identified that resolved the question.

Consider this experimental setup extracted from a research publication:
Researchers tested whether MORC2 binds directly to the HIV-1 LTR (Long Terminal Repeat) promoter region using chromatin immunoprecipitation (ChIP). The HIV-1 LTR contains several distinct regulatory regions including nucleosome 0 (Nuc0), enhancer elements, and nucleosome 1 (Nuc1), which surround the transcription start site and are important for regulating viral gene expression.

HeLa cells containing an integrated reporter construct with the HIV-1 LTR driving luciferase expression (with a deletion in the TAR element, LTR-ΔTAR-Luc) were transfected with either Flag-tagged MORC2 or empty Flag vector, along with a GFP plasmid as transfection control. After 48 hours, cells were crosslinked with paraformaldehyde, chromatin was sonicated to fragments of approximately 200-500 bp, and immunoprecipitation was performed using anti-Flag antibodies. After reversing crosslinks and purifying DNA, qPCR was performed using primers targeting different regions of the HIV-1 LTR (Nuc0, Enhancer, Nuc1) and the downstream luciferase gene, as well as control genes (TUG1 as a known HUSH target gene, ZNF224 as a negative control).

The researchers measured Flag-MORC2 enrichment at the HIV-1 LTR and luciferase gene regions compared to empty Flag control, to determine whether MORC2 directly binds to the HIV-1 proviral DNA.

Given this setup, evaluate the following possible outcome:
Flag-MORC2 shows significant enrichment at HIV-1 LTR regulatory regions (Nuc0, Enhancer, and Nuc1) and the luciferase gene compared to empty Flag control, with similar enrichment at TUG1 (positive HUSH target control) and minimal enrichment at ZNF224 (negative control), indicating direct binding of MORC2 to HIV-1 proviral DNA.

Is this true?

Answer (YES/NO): NO